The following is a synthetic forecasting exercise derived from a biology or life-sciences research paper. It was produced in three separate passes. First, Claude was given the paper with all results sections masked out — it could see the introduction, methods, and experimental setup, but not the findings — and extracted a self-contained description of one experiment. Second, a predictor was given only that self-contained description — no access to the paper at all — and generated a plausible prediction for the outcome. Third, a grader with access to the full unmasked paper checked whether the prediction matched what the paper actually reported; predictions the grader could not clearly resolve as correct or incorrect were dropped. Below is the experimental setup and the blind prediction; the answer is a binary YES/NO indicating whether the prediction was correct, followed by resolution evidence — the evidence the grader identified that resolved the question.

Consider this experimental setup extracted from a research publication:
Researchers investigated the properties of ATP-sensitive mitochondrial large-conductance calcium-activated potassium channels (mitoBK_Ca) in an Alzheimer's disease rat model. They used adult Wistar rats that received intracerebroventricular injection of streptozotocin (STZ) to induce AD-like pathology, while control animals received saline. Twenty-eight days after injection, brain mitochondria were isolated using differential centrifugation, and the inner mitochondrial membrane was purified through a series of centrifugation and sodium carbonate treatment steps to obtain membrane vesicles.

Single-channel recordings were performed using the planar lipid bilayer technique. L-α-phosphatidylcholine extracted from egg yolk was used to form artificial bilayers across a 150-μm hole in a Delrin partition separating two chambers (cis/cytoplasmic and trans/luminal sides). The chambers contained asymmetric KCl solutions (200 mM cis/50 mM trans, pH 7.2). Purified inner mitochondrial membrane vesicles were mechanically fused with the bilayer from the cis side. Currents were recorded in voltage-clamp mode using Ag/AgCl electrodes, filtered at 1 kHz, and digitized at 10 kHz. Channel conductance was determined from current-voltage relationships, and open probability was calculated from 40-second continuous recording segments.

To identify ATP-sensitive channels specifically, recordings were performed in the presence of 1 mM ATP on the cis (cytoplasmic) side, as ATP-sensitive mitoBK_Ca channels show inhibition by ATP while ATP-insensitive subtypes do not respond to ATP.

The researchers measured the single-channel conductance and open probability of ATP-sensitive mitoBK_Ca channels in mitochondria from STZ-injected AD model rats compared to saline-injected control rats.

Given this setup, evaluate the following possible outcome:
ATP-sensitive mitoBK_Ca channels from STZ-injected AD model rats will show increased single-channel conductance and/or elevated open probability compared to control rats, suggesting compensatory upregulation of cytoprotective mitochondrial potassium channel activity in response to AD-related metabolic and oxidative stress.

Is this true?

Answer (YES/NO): NO